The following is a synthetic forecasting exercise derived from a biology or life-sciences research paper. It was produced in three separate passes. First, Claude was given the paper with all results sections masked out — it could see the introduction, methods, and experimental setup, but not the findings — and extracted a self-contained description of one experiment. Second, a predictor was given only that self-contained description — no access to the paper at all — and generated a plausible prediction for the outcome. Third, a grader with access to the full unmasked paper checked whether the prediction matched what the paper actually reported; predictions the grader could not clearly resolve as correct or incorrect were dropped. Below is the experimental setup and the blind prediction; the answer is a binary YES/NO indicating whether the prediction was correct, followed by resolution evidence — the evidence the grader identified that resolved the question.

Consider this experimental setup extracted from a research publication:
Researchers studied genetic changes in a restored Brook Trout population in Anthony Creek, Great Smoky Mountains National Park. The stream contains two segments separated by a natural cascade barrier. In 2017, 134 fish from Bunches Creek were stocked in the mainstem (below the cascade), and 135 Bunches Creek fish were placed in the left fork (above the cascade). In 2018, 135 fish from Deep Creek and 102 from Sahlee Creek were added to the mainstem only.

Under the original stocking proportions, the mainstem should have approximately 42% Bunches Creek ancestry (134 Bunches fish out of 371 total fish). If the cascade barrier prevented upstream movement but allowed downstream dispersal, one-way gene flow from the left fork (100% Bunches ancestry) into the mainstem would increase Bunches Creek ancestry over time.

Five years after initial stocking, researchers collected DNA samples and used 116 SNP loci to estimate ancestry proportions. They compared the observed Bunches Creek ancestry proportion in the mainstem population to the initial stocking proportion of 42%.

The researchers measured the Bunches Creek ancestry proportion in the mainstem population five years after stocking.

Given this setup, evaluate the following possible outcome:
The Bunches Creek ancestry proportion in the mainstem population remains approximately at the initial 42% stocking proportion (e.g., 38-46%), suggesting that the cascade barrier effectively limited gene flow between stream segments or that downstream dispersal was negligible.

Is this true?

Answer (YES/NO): NO